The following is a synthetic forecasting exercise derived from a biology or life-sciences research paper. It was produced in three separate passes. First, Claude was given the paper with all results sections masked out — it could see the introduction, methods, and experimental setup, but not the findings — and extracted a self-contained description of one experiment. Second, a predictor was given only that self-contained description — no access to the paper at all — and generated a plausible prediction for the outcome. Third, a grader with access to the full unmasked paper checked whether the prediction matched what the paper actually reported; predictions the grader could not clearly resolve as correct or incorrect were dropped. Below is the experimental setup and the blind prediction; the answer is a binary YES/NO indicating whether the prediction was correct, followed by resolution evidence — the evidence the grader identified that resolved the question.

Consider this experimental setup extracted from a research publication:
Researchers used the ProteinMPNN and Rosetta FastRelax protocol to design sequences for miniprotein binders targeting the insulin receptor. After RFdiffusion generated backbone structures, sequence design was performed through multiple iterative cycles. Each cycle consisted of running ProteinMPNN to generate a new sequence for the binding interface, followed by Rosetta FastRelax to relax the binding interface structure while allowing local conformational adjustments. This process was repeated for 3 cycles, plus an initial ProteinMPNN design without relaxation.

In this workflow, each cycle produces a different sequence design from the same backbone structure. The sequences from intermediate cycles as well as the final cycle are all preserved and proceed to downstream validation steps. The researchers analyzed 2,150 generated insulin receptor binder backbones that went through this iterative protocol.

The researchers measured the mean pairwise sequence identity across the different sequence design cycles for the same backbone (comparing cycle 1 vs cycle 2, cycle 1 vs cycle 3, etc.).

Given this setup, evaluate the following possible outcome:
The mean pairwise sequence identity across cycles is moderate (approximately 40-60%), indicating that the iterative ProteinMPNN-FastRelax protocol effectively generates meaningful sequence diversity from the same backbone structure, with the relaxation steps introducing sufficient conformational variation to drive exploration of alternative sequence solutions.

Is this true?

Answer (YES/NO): YES